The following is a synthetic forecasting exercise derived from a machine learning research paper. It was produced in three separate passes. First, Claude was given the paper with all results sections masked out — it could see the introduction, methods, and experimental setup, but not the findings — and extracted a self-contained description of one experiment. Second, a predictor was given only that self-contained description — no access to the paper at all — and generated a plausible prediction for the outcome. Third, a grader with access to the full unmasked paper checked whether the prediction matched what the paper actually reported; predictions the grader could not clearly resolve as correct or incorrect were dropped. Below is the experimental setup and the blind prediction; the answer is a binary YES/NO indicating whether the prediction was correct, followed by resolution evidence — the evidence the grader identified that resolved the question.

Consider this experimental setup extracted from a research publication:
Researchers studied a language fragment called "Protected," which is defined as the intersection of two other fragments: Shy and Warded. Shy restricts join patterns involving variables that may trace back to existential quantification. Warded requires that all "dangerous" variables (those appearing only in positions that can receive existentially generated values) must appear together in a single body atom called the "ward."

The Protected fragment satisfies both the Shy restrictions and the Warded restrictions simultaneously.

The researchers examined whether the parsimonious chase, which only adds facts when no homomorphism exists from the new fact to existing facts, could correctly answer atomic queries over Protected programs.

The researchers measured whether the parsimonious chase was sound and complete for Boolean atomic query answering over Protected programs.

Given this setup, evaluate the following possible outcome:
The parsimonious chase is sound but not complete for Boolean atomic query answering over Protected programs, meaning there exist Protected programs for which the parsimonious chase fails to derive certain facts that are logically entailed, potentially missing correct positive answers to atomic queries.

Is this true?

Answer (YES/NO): NO